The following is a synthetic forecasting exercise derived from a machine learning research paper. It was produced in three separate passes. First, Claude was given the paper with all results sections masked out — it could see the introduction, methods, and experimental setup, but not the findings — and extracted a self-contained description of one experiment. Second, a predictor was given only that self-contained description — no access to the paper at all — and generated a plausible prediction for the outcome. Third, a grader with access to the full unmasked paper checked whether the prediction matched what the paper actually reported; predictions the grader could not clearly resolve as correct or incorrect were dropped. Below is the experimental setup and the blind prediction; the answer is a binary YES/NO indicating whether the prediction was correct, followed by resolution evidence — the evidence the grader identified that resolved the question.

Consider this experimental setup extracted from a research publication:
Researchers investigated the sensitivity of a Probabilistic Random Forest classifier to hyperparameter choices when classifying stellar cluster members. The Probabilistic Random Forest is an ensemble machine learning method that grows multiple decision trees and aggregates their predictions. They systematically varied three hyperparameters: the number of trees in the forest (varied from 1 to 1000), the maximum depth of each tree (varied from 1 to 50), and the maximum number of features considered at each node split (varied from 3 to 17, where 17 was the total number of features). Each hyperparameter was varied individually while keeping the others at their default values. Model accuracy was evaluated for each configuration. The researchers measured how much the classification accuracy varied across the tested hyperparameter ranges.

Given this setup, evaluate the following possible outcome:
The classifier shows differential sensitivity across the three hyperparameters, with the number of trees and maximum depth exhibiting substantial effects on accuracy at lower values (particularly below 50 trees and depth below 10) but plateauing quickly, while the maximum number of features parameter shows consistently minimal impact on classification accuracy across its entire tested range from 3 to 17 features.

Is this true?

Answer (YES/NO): NO